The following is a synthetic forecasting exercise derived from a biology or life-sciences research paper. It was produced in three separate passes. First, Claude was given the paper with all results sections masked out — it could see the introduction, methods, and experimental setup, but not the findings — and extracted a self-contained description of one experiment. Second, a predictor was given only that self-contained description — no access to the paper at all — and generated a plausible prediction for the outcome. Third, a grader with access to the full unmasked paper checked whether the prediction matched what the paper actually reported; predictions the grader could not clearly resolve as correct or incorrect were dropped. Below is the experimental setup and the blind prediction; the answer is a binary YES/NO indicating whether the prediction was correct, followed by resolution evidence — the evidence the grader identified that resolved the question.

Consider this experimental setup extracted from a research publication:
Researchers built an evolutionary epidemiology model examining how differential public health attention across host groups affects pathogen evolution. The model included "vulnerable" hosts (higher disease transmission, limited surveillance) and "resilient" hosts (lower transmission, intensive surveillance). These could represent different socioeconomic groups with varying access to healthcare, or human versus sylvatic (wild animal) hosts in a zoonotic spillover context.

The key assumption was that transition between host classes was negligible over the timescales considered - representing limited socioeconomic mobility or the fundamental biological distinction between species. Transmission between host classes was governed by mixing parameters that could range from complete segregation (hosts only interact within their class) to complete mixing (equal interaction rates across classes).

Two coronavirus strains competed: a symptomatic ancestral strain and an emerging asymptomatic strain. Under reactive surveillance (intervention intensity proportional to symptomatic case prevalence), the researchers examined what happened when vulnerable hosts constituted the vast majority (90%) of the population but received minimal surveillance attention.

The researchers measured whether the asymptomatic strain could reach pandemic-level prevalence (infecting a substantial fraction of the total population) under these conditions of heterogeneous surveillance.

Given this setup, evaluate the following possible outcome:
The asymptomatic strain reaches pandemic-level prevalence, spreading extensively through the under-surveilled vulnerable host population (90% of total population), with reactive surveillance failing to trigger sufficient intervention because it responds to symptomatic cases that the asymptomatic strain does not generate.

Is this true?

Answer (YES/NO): YES